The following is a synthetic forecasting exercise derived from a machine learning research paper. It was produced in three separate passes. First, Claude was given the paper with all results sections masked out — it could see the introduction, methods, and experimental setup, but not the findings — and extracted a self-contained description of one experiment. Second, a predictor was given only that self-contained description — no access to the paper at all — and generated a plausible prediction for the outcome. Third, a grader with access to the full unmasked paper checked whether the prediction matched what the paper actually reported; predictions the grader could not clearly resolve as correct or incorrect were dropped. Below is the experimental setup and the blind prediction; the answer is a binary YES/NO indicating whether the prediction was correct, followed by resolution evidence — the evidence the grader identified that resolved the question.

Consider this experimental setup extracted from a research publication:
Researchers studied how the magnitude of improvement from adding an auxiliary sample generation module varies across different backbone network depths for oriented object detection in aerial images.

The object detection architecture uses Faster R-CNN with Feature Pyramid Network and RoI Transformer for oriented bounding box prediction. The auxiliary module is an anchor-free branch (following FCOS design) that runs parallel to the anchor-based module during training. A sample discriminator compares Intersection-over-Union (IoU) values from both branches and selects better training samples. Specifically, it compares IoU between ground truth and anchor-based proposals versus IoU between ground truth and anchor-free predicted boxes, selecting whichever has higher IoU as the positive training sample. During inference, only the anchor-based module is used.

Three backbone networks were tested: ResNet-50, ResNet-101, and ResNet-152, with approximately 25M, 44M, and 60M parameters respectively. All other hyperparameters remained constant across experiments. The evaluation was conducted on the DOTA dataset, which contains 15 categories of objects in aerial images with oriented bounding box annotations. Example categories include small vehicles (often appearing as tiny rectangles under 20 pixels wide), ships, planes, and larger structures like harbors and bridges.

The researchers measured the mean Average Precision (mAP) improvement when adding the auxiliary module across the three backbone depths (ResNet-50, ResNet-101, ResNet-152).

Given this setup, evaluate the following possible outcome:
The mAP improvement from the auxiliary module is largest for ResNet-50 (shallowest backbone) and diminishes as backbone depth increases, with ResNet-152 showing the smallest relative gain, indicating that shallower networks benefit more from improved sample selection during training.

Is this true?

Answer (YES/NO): NO